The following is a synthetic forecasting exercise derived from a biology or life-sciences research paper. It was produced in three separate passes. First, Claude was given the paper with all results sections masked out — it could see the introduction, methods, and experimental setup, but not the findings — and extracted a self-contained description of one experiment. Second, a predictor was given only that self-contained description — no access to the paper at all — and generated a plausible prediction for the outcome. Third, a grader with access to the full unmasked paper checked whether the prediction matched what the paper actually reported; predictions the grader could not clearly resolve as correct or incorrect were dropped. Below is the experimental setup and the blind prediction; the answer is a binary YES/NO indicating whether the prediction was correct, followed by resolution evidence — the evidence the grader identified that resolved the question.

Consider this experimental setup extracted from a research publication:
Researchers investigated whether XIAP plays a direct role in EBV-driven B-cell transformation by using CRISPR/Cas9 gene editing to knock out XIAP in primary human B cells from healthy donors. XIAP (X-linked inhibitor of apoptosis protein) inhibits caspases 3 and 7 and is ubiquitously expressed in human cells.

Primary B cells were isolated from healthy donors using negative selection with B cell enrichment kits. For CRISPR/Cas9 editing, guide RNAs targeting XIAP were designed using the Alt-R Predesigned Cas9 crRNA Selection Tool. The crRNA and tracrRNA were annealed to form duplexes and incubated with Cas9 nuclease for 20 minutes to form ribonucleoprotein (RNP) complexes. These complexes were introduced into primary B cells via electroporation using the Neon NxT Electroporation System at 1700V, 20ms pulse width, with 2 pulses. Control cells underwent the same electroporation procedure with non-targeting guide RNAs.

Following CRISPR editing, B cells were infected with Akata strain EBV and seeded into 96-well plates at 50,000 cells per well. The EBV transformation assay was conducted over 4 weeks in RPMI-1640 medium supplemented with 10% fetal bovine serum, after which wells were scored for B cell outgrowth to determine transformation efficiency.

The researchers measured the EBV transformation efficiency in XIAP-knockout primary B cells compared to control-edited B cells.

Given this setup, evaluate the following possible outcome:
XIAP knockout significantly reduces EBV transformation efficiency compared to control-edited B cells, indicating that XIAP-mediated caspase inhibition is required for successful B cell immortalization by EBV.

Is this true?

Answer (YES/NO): YES